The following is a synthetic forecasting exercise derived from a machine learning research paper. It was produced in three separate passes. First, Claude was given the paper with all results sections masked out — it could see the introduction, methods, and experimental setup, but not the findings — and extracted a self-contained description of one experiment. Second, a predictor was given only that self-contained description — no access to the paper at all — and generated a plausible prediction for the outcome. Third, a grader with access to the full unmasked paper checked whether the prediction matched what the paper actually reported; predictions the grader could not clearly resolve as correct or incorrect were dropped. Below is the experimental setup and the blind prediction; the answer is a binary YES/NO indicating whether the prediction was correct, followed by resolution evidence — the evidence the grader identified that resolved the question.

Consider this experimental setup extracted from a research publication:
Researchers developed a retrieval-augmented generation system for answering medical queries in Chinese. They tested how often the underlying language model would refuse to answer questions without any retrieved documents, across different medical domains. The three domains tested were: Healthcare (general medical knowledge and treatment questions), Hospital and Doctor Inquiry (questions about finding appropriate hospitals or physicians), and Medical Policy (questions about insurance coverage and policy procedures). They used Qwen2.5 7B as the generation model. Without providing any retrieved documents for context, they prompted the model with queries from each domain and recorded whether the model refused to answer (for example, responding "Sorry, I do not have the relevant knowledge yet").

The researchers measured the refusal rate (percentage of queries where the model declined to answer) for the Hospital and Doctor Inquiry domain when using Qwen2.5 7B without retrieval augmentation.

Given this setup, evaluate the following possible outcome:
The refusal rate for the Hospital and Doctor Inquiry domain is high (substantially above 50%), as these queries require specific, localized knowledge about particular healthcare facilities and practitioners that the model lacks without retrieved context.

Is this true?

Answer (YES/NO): YES